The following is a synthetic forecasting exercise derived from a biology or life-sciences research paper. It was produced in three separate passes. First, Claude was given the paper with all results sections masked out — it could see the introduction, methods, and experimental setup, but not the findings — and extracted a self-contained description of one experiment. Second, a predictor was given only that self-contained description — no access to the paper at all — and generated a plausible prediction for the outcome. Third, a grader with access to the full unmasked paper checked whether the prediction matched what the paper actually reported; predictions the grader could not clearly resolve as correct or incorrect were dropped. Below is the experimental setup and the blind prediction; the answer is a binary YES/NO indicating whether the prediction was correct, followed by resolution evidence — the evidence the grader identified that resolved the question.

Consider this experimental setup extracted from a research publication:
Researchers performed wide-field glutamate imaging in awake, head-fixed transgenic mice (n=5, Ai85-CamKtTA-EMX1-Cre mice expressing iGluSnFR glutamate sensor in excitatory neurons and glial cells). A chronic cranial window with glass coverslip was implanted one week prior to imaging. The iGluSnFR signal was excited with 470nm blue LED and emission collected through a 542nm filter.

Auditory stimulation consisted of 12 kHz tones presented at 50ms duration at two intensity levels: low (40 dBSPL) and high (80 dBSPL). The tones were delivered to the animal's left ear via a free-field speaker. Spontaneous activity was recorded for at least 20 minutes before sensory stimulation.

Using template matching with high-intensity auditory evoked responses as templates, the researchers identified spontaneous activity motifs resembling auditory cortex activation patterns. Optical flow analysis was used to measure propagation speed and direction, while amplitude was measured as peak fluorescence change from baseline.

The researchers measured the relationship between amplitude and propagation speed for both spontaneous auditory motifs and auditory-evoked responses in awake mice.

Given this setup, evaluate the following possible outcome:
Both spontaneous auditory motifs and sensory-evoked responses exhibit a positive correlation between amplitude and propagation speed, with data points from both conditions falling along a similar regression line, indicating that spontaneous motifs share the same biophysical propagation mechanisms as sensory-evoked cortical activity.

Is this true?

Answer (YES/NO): YES